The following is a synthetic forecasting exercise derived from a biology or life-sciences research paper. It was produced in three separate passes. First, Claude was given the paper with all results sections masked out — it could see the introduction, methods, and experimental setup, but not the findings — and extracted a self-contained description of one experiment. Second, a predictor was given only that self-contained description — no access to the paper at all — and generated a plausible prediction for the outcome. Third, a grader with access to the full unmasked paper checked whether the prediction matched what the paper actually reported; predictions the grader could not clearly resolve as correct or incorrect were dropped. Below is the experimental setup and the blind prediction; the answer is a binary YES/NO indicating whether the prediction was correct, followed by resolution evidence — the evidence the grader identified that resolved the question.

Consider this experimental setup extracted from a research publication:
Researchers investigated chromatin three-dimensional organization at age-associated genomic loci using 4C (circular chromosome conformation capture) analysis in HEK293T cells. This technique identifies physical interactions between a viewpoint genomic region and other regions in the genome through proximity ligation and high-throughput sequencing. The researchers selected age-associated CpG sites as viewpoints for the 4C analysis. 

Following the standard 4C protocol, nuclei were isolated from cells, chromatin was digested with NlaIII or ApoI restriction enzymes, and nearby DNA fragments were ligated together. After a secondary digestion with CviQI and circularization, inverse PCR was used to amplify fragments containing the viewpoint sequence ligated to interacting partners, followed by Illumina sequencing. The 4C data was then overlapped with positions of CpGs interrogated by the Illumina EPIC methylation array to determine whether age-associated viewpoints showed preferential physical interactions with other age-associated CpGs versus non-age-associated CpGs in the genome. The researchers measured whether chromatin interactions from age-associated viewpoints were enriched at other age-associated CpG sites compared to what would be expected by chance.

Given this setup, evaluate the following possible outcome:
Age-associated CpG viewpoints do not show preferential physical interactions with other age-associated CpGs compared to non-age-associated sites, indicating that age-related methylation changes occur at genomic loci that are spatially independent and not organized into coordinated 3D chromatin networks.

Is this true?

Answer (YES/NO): NO